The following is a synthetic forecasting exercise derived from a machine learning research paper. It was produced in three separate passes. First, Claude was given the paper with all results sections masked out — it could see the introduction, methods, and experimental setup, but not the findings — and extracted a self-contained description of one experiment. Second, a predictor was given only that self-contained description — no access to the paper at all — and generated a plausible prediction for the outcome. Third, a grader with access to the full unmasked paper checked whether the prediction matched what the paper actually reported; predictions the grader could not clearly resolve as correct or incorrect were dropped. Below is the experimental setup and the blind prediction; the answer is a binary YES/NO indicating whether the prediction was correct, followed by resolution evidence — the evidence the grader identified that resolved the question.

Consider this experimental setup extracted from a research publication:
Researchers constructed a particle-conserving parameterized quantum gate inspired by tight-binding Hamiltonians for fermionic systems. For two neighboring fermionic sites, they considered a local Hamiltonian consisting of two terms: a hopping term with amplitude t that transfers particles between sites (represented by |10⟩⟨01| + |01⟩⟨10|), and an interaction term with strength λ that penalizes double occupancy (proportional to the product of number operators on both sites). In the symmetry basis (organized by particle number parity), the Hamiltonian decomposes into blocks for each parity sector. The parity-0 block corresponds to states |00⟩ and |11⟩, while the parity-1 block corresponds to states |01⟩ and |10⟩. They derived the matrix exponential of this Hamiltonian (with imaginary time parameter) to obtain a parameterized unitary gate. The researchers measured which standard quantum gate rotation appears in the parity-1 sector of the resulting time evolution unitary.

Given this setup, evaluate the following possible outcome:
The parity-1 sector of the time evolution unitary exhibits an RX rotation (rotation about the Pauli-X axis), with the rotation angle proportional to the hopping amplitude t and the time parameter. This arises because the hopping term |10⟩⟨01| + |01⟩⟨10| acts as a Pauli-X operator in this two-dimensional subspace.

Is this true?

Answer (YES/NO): YES